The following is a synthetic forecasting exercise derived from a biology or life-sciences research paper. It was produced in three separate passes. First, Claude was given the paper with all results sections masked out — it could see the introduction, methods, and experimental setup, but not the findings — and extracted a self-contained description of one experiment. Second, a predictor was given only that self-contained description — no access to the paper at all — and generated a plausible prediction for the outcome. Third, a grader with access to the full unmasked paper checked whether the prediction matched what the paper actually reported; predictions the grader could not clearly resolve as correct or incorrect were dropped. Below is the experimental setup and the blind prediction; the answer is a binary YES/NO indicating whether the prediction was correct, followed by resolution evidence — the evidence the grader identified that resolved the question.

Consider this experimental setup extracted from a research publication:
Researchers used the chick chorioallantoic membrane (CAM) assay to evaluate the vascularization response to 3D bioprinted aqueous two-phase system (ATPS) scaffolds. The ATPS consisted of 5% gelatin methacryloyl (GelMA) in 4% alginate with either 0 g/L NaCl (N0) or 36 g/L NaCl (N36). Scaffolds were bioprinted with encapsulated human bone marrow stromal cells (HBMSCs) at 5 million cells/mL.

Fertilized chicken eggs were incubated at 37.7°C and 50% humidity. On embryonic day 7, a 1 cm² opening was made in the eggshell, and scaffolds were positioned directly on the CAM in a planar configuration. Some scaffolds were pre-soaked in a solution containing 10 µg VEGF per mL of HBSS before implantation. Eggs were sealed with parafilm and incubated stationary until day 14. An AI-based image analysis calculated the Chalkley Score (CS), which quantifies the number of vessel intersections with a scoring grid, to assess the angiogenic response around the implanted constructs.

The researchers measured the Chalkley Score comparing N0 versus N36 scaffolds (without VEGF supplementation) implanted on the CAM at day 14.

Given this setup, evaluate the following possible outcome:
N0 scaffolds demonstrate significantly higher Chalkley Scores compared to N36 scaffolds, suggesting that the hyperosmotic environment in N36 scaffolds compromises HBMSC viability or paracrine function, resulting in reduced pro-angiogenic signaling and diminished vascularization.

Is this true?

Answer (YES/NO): NO